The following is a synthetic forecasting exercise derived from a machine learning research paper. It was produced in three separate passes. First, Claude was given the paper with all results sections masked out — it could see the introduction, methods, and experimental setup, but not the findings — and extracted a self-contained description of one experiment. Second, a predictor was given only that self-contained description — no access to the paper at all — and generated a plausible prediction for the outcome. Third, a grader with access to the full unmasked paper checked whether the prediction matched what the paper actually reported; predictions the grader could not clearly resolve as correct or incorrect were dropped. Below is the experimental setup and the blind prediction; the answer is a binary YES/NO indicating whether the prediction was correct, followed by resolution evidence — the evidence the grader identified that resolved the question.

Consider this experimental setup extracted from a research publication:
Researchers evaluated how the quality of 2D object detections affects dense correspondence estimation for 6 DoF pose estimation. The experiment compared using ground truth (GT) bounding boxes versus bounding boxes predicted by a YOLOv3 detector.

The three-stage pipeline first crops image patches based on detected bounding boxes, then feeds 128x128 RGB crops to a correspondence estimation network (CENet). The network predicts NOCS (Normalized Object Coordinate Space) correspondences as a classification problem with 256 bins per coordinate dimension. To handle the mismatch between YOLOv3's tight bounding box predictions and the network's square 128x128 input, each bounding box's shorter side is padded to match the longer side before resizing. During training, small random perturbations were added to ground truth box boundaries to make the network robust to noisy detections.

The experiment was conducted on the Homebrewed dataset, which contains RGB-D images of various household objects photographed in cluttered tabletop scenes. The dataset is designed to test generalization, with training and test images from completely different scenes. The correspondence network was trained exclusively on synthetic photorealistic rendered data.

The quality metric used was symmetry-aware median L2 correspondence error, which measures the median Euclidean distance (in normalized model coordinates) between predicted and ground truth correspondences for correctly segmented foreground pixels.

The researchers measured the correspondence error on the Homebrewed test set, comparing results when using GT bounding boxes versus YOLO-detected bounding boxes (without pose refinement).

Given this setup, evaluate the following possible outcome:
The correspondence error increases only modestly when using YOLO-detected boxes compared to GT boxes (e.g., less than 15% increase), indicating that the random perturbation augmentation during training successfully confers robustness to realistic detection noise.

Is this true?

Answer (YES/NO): NO